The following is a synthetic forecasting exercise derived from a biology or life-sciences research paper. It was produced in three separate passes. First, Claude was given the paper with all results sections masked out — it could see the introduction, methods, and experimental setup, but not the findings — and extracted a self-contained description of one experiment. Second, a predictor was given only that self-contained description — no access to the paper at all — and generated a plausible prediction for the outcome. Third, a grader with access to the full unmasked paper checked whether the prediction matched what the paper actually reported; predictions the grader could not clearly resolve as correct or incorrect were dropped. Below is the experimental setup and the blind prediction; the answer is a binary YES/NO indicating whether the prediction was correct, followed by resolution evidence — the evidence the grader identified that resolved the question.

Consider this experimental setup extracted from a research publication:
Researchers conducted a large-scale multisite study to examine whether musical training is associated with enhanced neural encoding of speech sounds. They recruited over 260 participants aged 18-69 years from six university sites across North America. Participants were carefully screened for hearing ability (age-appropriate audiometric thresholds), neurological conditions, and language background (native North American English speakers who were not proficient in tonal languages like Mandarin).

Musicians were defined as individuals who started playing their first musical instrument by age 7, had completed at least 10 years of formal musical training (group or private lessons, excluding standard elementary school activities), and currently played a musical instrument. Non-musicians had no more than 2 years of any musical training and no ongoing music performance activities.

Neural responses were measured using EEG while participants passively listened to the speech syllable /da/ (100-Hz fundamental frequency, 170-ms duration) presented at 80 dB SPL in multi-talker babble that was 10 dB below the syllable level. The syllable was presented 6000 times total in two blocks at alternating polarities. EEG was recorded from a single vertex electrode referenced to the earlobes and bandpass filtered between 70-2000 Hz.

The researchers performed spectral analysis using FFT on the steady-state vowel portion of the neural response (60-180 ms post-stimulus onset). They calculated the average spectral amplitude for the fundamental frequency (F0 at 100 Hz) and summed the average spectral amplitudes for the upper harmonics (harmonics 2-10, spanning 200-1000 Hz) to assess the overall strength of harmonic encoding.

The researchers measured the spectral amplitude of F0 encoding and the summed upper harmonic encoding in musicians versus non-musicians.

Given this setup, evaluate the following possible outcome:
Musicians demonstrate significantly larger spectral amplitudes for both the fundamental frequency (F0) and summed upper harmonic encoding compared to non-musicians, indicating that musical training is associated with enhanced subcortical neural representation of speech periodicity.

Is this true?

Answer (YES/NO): NO